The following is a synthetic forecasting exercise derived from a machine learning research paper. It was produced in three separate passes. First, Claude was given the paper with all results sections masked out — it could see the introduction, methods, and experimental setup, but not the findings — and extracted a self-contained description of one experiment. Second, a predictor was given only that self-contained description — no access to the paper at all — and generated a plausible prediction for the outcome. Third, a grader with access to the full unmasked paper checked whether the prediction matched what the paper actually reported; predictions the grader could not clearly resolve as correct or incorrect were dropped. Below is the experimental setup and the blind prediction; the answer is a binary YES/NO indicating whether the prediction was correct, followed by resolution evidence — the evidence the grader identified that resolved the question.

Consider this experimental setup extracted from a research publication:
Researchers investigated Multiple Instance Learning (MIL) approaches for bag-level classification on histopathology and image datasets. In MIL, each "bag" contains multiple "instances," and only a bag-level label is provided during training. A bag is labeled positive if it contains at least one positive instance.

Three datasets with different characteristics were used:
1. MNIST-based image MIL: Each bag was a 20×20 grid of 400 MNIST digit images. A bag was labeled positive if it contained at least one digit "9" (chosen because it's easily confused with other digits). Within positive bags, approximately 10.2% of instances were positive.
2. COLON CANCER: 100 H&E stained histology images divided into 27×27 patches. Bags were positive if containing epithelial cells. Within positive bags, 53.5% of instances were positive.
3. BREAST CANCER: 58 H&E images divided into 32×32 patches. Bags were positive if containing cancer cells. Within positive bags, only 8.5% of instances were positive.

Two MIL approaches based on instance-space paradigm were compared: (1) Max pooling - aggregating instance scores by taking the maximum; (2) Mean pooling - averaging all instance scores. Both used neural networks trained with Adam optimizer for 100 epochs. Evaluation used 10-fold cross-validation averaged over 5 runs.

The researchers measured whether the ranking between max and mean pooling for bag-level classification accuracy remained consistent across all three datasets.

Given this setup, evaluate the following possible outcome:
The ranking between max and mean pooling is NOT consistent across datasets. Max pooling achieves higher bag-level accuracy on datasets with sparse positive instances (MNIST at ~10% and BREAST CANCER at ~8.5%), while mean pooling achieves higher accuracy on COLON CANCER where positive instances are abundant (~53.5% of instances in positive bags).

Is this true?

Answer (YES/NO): NO